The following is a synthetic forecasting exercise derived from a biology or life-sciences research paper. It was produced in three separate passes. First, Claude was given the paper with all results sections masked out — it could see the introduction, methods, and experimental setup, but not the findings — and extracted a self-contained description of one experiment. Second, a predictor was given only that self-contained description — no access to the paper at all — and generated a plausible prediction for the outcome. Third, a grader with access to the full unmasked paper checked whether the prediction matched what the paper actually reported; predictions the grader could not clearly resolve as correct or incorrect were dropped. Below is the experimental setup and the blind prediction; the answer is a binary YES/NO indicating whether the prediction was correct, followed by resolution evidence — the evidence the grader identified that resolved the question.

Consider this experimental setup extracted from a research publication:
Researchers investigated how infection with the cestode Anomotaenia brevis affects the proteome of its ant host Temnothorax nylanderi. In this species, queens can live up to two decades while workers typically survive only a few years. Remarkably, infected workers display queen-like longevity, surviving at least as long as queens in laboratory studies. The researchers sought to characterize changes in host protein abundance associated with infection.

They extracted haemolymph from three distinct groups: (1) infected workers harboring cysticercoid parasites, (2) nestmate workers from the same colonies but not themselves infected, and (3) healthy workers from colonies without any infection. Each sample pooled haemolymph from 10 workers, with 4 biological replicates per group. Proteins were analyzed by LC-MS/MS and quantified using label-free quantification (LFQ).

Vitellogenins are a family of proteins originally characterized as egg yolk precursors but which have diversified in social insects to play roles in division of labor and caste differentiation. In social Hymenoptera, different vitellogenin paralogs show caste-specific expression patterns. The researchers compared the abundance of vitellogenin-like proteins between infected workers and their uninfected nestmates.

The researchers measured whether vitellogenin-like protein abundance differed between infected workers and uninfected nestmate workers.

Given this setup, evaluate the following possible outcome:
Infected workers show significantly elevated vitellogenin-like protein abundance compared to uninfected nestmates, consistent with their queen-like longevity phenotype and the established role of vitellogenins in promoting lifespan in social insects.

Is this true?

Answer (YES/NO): YES